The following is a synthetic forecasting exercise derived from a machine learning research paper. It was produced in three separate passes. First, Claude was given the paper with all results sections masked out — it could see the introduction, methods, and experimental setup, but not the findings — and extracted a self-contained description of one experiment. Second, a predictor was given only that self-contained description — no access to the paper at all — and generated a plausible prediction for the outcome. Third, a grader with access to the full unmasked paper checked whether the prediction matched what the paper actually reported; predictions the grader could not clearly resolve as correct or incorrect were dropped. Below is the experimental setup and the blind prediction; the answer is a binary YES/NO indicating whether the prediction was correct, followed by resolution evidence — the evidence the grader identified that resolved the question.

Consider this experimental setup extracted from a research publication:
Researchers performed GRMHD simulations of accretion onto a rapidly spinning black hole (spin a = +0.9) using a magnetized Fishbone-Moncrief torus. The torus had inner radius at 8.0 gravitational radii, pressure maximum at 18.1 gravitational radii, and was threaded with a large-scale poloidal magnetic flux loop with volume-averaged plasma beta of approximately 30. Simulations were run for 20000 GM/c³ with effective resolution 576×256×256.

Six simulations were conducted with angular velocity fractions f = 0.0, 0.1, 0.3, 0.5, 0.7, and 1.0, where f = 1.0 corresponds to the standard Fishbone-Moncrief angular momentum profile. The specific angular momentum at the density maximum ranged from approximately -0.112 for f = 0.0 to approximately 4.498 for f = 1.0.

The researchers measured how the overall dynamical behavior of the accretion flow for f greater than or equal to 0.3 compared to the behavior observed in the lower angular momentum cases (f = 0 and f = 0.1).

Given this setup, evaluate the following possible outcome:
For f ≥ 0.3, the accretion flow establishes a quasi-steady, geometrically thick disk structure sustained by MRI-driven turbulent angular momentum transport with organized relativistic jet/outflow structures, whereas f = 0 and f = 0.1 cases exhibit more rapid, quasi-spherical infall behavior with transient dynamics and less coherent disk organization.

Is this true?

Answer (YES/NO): NO